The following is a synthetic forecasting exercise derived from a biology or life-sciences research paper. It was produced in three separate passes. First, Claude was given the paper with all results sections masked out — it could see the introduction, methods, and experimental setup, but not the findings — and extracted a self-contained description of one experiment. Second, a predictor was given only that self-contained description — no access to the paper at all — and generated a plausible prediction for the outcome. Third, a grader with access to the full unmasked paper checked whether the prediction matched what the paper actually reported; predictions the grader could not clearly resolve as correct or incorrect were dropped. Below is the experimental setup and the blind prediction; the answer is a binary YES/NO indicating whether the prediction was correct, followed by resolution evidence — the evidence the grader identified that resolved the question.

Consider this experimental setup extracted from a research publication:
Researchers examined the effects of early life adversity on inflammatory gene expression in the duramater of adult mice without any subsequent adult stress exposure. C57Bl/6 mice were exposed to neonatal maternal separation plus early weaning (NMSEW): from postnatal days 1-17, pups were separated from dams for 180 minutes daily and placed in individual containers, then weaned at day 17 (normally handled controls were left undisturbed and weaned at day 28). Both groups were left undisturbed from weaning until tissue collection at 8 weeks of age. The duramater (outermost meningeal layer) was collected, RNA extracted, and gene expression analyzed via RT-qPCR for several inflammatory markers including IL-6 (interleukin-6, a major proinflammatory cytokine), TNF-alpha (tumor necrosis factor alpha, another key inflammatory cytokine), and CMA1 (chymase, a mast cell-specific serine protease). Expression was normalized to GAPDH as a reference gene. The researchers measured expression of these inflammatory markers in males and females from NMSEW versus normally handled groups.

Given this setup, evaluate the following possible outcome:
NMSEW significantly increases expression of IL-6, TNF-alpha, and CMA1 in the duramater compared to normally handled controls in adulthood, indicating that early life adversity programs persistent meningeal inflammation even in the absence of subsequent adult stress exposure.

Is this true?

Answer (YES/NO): NO